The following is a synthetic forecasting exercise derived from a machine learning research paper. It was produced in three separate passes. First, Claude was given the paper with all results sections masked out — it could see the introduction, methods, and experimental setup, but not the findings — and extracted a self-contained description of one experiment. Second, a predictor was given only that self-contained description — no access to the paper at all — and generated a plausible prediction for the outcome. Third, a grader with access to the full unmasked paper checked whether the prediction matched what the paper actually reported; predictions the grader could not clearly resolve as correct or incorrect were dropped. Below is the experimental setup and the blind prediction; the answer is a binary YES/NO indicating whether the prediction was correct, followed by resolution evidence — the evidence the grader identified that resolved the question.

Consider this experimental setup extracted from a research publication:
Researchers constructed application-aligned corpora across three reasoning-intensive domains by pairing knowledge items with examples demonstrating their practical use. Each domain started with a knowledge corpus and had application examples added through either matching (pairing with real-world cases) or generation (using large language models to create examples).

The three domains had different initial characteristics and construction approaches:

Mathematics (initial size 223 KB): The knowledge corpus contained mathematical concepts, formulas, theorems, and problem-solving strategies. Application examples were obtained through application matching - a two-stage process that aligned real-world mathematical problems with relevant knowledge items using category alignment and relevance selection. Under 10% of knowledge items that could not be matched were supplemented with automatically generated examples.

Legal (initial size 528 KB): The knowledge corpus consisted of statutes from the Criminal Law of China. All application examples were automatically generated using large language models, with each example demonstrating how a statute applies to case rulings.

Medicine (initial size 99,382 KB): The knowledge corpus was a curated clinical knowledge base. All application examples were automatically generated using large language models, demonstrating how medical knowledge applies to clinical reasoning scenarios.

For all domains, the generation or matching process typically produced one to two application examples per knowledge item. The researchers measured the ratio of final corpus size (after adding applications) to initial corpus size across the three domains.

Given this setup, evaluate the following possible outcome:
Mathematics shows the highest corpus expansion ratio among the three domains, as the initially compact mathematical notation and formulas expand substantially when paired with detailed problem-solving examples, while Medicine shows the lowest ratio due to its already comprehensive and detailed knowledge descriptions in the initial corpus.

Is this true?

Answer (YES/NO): YES